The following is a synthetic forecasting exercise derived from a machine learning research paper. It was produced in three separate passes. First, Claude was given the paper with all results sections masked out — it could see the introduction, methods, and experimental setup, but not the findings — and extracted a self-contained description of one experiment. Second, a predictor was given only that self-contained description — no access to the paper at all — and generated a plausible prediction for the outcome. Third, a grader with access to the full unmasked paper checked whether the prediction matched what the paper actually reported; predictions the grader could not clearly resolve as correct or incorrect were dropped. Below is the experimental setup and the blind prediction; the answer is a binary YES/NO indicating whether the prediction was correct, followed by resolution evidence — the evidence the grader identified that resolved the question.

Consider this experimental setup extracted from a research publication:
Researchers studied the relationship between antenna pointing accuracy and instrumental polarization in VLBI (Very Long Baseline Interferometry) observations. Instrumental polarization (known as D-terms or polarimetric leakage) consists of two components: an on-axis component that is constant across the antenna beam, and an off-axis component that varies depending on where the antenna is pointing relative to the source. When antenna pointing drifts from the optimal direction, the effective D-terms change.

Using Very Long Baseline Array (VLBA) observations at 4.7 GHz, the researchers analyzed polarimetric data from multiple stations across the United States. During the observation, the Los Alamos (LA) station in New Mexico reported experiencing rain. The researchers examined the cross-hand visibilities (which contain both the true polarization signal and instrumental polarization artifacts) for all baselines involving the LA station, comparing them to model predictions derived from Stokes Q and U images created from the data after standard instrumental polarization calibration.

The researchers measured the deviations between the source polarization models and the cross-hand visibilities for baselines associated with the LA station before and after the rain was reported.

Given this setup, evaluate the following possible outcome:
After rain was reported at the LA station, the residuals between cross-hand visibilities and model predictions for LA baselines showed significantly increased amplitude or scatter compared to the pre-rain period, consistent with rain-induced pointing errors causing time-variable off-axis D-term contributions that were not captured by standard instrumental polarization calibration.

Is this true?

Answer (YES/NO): YES